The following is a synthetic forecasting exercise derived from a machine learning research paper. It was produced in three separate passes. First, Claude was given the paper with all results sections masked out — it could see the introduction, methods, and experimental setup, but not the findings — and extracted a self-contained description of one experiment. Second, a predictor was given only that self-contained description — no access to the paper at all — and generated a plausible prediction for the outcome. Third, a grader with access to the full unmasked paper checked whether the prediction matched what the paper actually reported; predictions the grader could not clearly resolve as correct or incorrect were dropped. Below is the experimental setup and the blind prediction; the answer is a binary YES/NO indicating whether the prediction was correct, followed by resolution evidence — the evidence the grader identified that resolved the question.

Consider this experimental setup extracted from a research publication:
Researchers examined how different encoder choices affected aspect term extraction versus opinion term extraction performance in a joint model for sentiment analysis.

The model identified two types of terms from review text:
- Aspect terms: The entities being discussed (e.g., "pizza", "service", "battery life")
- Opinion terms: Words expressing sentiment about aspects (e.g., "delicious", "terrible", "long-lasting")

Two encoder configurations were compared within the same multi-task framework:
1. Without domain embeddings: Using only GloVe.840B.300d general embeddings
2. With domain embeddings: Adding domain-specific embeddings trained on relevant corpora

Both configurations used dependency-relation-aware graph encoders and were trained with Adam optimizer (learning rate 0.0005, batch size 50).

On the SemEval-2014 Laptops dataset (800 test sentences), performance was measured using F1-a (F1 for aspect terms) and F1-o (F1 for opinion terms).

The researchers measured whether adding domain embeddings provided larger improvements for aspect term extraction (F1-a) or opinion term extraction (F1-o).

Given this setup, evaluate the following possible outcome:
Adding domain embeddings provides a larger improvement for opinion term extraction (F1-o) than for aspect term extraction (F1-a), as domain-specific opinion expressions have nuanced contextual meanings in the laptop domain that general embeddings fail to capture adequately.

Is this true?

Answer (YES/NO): YES